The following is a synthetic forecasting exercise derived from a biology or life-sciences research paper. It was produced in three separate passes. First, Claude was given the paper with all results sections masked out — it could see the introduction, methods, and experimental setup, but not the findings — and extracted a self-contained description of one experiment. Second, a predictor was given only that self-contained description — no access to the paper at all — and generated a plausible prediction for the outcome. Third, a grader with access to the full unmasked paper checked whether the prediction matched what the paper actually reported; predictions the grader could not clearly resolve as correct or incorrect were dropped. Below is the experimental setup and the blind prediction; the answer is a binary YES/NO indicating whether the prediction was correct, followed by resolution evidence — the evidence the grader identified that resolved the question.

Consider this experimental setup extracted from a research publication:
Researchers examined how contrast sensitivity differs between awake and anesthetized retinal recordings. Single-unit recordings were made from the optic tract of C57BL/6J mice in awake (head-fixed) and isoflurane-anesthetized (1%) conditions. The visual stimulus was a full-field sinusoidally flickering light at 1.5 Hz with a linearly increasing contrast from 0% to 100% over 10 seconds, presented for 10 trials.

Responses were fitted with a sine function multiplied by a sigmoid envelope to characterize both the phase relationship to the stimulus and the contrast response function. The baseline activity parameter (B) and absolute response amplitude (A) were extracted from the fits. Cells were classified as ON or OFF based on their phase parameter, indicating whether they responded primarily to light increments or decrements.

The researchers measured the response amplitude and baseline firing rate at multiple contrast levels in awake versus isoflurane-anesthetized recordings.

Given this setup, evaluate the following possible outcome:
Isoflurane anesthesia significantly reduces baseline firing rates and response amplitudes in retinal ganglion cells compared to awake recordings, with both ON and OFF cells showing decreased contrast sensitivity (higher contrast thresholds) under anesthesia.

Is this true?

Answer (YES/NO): NO